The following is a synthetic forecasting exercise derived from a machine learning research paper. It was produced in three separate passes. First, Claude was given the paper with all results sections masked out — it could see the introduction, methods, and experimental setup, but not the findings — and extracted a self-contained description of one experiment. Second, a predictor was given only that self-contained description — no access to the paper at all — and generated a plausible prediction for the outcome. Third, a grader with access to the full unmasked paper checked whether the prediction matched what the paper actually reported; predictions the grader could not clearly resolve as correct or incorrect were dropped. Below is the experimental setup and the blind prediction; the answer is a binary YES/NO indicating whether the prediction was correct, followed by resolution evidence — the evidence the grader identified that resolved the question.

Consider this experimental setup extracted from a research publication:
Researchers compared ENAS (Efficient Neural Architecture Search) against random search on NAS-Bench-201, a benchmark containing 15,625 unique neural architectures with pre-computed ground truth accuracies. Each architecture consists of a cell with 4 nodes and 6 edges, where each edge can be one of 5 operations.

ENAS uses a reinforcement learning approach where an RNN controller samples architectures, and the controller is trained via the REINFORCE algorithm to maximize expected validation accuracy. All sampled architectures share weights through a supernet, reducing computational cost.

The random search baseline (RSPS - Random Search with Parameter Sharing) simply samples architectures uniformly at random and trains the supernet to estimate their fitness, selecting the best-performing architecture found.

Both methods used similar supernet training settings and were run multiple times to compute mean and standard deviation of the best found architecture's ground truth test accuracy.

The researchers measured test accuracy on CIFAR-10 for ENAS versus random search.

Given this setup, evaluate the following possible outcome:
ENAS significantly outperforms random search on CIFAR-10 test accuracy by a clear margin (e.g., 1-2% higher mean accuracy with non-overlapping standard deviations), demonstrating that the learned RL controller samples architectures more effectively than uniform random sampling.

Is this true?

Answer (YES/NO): NO